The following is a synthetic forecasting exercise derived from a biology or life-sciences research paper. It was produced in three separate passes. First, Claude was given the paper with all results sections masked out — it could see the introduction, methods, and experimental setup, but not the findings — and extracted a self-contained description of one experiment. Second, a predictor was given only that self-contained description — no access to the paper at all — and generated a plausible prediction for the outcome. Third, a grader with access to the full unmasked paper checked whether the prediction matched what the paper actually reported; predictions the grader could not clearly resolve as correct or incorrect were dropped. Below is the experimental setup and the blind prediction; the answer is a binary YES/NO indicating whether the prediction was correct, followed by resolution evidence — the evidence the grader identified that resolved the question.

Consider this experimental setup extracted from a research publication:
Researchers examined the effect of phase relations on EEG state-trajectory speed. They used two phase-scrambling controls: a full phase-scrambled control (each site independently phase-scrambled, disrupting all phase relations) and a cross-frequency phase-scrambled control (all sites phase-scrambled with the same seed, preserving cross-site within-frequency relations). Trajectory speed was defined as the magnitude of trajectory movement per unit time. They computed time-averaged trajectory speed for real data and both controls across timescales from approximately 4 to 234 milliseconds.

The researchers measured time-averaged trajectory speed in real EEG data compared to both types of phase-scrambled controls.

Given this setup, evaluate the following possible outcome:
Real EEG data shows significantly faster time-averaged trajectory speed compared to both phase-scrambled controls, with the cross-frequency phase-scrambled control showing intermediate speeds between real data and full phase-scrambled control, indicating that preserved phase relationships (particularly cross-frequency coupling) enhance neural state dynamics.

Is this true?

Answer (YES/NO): NO